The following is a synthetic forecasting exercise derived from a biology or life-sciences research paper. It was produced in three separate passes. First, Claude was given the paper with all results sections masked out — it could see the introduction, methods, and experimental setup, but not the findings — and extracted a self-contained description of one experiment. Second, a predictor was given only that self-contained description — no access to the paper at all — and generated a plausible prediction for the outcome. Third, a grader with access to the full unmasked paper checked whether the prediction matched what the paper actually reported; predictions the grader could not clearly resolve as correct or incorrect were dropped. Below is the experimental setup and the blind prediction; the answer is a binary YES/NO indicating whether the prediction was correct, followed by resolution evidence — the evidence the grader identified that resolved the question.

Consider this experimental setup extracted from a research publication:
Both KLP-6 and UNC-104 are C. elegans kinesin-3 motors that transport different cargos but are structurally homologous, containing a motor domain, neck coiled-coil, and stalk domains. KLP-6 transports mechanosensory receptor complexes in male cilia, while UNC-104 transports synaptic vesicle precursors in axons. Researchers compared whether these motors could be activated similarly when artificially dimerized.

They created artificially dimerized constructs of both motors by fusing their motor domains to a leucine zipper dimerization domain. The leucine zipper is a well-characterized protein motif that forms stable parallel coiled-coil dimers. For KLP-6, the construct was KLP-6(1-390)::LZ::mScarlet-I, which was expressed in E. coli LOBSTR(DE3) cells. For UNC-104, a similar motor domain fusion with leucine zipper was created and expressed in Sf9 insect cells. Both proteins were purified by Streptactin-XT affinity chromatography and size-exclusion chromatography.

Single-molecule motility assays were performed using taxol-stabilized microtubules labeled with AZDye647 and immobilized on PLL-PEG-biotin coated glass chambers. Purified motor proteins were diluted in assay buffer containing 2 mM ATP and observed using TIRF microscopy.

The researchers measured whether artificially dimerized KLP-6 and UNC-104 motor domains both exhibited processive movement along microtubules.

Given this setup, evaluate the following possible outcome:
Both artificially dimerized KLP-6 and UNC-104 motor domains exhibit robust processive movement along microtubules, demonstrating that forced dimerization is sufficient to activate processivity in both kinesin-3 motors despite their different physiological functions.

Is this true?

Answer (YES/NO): YES